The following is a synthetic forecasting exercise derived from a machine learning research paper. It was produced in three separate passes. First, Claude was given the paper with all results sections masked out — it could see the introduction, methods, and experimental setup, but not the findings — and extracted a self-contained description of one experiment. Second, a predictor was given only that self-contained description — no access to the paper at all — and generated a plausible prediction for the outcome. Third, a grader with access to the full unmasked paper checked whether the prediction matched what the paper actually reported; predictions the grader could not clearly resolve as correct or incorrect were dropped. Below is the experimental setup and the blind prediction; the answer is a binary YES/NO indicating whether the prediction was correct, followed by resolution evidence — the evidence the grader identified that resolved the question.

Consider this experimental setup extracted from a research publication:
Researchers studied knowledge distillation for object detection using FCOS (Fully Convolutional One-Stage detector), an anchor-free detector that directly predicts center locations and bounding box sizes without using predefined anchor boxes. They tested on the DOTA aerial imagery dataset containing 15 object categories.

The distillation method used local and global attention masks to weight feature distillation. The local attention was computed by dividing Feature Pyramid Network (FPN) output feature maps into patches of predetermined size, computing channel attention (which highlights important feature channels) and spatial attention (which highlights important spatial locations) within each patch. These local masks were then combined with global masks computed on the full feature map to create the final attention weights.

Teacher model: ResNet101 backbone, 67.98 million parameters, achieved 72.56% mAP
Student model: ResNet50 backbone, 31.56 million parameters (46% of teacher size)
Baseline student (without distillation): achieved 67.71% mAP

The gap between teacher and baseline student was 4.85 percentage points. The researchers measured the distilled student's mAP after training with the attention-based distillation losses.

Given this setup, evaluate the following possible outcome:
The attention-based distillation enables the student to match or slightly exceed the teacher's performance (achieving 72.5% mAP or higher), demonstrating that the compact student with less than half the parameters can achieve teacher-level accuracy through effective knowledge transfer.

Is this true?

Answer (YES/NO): NO